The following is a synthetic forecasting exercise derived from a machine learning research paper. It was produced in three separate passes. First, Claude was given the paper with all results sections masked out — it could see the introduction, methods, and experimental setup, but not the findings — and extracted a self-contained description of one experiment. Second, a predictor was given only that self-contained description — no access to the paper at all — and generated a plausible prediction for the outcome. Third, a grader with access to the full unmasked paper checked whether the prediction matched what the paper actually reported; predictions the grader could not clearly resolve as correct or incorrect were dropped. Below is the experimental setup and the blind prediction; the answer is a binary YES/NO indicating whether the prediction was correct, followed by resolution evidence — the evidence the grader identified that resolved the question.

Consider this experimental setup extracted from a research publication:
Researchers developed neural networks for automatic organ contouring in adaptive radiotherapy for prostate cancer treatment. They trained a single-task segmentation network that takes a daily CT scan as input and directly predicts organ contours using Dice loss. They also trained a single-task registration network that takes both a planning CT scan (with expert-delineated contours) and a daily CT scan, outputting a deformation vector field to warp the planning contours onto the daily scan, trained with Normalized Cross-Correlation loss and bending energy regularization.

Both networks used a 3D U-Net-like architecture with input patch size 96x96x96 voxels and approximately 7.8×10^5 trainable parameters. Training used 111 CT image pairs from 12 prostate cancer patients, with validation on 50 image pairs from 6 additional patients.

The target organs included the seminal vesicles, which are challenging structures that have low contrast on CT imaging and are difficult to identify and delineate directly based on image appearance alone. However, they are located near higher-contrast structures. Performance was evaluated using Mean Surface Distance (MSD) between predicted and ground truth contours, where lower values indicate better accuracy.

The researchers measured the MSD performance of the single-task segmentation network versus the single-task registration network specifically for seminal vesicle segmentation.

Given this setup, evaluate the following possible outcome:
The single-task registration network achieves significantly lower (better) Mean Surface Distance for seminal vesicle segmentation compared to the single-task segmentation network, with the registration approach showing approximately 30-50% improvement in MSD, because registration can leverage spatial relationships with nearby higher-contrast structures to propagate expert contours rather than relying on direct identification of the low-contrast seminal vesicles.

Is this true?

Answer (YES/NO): YES